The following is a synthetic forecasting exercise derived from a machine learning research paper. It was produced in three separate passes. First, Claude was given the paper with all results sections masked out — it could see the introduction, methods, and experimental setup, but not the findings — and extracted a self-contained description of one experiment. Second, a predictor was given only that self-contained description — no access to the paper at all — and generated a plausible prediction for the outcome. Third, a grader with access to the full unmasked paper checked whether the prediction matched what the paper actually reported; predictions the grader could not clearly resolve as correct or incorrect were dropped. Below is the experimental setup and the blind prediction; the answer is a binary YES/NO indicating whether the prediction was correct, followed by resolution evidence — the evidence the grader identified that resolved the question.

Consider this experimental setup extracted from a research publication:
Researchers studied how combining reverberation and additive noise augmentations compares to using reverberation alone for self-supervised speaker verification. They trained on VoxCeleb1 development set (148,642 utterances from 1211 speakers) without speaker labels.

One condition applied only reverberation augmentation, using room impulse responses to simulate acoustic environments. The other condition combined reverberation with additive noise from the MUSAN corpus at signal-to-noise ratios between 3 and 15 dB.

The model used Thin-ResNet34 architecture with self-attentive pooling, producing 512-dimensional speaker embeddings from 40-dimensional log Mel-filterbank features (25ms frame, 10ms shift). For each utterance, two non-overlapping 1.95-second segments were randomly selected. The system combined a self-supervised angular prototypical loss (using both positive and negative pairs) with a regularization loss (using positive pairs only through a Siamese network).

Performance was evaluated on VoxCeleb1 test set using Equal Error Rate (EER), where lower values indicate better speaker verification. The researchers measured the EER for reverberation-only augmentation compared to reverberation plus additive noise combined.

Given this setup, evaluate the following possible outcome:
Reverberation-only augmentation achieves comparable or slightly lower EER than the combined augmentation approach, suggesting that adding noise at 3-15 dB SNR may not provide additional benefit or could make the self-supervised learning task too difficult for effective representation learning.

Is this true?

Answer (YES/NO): NO